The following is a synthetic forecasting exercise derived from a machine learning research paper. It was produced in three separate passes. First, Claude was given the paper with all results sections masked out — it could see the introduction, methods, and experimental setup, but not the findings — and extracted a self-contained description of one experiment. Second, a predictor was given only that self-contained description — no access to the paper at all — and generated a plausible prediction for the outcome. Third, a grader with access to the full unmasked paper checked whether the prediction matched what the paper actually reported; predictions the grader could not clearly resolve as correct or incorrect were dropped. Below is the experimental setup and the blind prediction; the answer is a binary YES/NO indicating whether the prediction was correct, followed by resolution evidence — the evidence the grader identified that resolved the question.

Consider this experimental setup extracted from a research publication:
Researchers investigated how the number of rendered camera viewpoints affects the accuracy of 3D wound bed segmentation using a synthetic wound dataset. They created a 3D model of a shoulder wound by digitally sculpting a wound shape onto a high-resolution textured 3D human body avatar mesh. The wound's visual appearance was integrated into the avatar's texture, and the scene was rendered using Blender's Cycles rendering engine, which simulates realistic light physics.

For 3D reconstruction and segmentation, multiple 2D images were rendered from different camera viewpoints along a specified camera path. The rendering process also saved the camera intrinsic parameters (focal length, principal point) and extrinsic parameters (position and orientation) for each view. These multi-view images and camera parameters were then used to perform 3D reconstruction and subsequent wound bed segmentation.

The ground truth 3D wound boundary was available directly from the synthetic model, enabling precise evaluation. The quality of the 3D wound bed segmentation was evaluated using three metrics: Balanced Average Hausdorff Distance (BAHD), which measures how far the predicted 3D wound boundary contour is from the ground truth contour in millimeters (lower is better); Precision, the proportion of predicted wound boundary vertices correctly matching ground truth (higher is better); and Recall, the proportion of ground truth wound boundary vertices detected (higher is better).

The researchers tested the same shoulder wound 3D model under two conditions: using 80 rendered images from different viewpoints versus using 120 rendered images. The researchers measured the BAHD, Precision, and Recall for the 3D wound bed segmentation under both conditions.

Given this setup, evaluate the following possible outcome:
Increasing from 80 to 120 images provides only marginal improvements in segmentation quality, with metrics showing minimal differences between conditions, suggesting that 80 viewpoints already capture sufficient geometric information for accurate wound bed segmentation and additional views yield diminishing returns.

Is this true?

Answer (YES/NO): NO